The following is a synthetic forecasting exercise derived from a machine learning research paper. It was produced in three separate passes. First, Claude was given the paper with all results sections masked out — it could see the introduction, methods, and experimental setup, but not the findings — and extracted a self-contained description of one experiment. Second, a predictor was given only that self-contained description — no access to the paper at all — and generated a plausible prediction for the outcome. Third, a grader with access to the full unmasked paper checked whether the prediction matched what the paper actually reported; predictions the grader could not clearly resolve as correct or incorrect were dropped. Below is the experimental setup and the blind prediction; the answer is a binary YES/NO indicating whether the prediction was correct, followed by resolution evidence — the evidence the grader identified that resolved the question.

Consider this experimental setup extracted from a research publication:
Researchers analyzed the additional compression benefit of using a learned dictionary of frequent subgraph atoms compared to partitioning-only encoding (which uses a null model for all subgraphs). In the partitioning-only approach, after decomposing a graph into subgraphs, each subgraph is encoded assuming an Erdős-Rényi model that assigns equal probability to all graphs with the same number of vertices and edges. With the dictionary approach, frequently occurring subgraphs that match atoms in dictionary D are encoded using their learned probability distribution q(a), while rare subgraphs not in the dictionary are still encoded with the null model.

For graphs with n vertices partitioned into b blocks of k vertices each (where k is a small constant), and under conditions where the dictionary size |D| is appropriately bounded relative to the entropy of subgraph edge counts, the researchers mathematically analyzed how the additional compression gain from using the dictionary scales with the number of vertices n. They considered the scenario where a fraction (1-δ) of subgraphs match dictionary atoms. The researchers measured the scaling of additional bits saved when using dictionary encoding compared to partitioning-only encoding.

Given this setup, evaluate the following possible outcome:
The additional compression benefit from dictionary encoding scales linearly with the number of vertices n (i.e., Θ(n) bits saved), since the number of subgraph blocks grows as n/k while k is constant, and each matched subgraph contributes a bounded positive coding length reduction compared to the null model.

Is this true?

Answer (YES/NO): YES